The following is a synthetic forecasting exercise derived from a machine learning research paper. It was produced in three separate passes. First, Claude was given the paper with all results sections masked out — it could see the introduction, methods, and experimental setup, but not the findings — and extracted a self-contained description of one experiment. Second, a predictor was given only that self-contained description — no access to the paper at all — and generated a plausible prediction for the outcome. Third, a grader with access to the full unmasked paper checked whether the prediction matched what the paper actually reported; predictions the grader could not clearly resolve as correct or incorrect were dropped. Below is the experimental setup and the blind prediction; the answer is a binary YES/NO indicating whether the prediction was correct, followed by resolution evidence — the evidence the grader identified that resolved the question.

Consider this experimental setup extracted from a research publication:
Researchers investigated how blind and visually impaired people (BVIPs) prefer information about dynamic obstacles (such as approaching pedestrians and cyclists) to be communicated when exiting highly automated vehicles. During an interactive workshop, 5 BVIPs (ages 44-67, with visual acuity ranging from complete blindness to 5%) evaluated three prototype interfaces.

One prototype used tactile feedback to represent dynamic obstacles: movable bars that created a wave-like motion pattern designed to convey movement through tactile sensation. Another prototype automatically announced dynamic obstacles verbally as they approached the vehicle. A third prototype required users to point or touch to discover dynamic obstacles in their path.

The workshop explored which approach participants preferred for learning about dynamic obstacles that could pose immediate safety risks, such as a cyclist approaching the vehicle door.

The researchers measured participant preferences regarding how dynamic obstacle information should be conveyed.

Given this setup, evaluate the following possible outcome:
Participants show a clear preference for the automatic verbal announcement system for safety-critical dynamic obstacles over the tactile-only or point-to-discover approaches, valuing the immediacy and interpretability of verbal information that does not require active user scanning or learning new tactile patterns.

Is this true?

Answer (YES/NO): YES